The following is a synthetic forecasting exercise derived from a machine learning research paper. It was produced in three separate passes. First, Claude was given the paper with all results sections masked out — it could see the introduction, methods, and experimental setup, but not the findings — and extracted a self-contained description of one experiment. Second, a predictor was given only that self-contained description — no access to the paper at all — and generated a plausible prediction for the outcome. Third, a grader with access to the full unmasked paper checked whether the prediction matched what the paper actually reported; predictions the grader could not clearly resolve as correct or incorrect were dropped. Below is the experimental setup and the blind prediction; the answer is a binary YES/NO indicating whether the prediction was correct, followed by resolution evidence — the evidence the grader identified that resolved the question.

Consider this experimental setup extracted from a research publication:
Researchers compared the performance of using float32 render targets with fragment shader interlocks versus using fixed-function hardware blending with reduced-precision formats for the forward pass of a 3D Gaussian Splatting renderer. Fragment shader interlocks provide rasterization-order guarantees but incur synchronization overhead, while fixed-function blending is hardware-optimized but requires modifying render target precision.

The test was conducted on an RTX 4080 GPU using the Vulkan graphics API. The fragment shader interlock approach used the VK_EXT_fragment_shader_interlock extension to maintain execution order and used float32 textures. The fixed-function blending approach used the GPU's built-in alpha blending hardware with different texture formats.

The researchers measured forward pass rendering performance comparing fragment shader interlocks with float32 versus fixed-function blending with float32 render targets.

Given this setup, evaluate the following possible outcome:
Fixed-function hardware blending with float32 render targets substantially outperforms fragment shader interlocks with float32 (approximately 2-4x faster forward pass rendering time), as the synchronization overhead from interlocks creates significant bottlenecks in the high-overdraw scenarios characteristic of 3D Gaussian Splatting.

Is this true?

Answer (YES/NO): NO